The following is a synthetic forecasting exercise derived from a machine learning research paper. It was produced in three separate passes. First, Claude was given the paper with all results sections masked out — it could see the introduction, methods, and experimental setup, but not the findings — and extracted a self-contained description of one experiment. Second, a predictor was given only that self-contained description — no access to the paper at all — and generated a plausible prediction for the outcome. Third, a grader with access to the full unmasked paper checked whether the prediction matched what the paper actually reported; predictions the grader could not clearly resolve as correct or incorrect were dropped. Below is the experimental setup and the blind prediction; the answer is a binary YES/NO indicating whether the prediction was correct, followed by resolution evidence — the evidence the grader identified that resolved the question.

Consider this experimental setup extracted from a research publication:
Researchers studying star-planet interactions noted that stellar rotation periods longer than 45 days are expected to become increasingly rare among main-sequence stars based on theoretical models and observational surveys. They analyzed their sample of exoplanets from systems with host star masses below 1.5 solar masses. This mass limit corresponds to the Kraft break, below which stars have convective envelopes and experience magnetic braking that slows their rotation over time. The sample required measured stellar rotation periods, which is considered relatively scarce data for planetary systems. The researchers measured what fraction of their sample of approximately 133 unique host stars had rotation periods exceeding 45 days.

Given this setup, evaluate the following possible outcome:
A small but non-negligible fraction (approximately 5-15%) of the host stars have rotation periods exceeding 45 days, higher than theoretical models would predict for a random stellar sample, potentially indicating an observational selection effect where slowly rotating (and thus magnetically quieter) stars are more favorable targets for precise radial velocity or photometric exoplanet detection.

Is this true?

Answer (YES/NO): YES